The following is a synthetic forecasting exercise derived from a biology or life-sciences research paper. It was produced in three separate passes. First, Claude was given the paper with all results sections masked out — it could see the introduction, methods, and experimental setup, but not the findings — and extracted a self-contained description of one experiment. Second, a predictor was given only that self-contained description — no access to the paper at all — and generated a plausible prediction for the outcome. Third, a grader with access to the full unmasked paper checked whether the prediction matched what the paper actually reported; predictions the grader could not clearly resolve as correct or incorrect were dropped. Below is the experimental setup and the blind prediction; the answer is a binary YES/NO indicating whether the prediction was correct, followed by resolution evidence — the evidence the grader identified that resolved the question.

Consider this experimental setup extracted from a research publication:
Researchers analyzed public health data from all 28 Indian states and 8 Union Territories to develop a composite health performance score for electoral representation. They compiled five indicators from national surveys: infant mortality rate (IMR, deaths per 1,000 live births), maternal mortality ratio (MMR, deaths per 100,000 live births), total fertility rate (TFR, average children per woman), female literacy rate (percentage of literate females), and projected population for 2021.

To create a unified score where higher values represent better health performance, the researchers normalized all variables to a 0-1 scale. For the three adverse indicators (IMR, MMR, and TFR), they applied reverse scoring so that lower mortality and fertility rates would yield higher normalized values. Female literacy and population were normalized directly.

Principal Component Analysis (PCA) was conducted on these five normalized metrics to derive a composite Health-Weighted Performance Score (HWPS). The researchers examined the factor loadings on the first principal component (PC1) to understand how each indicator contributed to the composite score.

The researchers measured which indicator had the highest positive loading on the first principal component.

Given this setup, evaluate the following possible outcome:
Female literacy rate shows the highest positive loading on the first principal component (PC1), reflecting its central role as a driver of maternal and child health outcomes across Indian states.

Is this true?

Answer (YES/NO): NO